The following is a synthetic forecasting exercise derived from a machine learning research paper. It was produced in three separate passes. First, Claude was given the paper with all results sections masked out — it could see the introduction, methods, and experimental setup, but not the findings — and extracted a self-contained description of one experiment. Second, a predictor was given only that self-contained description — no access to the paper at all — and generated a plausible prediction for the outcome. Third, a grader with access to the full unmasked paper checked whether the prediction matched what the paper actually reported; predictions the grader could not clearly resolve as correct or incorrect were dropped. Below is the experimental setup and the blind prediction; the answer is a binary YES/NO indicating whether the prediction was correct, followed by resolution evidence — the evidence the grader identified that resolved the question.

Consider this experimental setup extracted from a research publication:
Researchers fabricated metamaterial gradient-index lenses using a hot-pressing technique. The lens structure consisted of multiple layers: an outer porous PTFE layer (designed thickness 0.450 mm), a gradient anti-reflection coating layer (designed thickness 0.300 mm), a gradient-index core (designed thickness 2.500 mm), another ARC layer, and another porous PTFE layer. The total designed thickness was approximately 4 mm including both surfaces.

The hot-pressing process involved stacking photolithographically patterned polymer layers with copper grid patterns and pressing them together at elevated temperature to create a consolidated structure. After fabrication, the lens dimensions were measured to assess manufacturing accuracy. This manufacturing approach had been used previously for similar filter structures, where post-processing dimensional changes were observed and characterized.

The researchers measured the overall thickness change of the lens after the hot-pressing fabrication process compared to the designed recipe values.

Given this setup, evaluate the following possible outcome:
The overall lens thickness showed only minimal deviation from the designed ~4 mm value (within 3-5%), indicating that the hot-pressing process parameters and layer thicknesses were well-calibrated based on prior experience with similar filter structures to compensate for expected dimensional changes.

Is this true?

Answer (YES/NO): NO